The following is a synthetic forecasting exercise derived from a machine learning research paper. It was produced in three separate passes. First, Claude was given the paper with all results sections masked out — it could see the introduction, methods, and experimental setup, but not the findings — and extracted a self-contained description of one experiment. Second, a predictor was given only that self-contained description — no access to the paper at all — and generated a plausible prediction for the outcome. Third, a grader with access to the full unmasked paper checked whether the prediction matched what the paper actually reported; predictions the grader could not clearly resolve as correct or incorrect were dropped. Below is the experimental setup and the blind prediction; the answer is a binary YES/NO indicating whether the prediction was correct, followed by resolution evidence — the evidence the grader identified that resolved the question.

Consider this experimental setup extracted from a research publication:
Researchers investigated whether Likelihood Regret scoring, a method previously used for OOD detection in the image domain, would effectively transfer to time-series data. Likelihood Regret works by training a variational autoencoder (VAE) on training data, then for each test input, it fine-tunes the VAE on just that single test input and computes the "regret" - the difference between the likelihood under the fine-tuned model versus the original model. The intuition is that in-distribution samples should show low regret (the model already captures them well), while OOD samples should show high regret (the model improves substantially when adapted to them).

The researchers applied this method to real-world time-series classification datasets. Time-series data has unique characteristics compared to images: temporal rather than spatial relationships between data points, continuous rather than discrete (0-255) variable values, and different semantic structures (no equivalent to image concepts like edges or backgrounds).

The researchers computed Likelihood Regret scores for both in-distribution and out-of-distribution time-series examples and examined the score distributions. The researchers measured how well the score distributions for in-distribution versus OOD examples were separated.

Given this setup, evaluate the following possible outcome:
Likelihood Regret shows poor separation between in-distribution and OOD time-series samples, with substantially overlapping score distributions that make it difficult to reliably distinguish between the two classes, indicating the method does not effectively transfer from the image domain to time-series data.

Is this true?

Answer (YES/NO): YES